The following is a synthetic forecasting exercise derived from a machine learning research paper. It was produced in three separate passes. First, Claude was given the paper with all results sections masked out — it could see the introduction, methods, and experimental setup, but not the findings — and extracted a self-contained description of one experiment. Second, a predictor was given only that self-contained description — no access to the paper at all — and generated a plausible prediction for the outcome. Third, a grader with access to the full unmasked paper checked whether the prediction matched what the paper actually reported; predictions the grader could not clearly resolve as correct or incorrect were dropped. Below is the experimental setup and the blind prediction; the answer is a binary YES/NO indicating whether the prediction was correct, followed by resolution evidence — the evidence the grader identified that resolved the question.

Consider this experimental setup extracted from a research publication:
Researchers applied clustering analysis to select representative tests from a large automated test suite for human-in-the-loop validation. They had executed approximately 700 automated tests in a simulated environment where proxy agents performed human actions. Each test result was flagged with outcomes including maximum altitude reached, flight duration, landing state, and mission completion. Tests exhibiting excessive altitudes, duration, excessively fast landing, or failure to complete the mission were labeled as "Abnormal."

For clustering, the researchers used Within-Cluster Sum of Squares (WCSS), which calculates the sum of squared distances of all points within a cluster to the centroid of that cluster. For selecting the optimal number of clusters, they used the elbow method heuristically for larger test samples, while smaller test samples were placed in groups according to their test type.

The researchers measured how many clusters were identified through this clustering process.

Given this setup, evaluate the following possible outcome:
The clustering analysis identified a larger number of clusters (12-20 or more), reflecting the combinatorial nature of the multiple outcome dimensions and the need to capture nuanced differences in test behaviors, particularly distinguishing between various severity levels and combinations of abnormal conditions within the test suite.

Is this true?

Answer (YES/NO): NO